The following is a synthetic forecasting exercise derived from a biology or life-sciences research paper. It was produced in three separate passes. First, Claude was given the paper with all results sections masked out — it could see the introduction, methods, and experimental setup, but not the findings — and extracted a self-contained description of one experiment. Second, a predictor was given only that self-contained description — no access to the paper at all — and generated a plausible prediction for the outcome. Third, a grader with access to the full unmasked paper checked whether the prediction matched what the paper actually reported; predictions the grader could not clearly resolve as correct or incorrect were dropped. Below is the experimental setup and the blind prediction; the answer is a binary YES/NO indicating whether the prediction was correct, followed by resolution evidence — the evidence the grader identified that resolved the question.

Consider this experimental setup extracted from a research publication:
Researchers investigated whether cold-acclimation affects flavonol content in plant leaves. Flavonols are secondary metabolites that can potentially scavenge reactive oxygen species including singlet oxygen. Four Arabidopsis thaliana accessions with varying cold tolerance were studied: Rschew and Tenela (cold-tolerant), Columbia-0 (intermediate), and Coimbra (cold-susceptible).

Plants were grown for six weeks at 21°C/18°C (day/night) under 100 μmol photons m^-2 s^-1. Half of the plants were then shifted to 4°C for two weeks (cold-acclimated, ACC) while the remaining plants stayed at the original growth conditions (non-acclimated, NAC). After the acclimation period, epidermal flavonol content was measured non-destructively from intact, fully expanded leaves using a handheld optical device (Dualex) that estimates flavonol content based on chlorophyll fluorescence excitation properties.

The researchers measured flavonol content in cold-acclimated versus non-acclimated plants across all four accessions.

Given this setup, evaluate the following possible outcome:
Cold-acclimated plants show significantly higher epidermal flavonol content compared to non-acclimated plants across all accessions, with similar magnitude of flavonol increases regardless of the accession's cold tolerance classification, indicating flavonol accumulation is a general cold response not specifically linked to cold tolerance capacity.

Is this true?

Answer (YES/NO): NO